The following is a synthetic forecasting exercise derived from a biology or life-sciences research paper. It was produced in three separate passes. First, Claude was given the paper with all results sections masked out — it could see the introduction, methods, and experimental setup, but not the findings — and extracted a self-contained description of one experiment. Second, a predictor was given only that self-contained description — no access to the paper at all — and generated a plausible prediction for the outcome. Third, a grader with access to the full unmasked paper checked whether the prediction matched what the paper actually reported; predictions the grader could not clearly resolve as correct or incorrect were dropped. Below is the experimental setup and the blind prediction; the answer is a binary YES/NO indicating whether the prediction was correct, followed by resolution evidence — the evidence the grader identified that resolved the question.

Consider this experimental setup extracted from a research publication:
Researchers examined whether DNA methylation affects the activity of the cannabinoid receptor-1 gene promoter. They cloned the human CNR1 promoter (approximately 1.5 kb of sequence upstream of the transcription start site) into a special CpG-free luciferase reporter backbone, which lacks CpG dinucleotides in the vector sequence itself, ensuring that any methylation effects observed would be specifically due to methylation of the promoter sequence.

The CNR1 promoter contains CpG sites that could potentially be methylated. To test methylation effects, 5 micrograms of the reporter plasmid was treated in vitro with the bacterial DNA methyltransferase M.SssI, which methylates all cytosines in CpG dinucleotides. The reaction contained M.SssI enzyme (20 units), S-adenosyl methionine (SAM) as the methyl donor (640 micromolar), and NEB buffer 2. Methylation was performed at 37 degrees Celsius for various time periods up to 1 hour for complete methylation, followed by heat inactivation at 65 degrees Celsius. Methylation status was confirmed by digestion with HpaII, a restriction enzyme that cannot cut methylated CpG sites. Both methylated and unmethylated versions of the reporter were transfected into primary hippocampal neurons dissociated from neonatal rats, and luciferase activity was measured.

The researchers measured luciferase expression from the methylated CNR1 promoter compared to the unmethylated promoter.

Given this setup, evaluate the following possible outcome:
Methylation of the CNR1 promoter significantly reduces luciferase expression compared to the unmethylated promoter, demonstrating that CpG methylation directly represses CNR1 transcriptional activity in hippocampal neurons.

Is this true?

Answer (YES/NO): YES